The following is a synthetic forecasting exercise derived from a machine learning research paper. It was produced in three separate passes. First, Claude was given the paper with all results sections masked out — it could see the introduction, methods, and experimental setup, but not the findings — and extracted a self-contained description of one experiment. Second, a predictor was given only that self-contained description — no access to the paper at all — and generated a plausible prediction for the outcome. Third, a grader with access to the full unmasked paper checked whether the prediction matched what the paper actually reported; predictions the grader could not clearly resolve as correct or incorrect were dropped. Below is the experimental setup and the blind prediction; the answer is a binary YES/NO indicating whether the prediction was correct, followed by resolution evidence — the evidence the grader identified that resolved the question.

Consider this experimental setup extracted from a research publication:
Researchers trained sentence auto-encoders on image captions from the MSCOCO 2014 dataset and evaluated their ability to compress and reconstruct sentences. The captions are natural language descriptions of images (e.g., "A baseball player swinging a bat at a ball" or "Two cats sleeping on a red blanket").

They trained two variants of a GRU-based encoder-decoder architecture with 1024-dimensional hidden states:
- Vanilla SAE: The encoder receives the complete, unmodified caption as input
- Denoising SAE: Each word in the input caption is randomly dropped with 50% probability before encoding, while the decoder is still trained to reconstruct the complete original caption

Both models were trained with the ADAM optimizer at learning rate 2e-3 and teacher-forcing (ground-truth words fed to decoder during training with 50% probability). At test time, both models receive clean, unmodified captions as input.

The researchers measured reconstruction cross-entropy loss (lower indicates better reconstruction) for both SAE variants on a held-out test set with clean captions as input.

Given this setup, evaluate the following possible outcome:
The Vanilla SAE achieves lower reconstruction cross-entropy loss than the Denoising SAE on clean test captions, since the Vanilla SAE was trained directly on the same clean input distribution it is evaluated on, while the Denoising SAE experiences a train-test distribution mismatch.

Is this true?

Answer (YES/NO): YES